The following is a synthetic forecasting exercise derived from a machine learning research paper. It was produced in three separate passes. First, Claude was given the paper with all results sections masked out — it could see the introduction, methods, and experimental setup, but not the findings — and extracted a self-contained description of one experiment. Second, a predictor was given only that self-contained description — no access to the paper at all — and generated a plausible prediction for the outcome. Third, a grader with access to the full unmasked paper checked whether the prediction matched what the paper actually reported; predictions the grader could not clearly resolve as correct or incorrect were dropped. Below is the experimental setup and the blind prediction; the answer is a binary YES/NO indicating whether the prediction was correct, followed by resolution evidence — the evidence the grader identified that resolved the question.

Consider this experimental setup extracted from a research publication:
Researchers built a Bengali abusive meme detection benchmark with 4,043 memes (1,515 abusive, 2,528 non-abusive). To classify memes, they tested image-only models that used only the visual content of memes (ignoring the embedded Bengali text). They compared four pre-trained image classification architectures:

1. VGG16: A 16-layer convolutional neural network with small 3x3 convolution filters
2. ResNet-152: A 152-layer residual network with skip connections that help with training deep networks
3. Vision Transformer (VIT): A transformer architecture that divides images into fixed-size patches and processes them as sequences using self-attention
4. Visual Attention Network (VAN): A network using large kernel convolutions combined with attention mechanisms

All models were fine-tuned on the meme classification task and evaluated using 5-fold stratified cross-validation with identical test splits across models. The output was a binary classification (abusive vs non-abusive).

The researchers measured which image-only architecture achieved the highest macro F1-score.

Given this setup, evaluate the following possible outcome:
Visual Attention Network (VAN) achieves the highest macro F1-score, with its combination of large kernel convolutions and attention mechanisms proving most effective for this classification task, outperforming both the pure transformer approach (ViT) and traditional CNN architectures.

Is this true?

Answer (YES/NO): NO